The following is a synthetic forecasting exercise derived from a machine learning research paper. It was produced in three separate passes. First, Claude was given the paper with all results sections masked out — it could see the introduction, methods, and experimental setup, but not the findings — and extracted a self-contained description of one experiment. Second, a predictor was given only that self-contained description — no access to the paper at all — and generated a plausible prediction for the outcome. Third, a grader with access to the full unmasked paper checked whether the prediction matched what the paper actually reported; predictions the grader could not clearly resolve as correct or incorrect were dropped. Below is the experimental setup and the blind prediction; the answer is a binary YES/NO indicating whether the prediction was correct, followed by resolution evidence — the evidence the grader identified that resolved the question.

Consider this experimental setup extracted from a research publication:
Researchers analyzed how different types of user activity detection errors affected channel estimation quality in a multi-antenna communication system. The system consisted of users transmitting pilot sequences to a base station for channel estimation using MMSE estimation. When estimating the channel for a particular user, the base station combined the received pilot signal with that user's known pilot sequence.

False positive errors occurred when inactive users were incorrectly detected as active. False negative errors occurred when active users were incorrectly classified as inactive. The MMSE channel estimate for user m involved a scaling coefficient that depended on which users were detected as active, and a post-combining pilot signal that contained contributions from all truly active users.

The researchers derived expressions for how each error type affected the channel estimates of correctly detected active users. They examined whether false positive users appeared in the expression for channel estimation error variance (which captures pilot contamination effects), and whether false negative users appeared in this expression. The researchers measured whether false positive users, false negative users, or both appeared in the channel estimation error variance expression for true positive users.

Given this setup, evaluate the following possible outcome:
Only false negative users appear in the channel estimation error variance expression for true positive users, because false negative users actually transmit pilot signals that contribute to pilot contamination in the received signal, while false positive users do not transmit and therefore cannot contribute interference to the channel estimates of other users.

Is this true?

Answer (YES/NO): NO